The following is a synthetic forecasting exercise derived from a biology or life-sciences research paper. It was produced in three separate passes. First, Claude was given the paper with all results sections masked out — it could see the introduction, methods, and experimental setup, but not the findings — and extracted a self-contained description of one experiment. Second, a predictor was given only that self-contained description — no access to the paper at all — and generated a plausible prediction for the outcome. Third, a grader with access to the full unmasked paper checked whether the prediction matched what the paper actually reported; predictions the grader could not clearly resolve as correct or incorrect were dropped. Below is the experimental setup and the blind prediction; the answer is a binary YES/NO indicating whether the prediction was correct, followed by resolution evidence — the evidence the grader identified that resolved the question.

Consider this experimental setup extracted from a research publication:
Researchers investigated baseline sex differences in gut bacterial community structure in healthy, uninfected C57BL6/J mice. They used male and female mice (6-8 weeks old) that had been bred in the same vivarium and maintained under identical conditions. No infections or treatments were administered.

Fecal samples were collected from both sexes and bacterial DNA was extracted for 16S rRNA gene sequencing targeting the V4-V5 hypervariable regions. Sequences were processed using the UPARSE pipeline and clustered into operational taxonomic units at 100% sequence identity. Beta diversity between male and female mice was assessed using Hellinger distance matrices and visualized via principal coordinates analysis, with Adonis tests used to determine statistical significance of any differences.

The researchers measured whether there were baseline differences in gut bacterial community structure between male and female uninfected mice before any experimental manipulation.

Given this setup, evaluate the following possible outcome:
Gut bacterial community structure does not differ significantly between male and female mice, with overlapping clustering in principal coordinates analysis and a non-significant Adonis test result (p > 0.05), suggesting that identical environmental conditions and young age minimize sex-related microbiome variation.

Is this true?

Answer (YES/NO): NO